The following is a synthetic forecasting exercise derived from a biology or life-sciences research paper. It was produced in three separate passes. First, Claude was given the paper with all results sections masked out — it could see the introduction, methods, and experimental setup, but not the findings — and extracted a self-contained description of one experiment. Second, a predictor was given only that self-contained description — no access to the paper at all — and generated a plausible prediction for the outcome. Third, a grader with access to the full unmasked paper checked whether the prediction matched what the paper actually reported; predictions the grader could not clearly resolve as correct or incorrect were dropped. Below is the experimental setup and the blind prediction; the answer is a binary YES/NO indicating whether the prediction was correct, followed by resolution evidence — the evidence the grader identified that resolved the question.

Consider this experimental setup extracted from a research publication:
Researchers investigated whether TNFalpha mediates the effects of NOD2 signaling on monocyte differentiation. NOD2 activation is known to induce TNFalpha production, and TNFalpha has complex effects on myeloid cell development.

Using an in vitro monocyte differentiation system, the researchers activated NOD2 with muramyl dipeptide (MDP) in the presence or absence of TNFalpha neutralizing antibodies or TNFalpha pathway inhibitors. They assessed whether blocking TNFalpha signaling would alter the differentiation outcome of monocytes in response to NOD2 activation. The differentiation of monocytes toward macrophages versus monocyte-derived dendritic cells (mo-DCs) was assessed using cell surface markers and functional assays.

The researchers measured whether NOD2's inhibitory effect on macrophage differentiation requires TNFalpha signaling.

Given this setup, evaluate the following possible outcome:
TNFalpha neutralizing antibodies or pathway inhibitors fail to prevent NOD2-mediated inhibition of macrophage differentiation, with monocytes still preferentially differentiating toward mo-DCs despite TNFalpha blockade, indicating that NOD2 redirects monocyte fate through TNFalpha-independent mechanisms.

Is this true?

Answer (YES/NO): NO